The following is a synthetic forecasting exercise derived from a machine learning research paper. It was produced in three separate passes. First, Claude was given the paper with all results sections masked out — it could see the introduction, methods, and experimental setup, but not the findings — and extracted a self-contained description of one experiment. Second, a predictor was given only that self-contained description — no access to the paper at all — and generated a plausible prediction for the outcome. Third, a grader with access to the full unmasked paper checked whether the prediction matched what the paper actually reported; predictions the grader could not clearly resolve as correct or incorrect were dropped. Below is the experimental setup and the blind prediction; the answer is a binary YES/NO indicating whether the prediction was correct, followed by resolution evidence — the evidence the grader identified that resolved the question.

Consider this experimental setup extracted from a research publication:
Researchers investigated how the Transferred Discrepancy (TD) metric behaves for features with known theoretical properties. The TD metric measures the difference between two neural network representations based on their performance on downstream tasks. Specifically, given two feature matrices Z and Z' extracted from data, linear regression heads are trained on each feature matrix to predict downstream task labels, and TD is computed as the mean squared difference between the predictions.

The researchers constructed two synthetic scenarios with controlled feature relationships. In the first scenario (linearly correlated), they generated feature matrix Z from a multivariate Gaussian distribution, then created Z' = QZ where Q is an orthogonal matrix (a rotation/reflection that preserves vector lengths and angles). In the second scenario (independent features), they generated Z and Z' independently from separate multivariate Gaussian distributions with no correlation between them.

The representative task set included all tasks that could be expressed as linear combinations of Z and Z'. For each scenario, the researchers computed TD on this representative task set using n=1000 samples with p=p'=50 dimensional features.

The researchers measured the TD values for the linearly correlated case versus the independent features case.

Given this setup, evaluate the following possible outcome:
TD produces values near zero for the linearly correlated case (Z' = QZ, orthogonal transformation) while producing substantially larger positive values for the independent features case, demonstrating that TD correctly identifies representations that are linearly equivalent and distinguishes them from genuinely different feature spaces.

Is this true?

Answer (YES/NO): YES